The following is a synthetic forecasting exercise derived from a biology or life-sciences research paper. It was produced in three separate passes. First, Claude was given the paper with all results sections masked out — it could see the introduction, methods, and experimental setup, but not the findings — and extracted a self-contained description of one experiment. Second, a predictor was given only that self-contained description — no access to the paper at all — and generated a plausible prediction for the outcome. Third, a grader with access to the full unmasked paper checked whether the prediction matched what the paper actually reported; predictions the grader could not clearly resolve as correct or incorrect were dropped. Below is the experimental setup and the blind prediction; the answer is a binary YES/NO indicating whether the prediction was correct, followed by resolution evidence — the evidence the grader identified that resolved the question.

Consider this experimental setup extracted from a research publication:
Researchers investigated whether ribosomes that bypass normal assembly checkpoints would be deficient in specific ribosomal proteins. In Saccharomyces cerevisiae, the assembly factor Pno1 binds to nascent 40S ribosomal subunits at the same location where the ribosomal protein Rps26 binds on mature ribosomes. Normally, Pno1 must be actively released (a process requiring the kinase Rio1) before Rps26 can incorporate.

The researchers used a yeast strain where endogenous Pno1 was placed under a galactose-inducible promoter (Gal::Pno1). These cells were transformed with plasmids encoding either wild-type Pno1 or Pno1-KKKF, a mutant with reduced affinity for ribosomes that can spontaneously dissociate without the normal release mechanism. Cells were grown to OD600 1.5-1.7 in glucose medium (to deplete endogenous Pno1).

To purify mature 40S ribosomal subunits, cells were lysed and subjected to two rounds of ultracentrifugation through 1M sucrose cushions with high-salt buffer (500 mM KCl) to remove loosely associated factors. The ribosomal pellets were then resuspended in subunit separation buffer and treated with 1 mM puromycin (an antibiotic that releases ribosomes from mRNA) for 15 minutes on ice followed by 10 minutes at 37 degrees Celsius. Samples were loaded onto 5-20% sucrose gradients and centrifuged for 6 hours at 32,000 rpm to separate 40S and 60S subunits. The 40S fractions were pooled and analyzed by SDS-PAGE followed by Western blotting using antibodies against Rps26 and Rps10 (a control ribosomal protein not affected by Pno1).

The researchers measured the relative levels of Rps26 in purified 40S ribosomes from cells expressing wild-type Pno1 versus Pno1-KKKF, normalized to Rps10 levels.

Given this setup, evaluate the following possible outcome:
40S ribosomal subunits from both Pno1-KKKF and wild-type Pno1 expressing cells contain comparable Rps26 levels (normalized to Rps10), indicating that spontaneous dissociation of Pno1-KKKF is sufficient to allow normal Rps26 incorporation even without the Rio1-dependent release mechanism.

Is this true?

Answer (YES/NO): NO